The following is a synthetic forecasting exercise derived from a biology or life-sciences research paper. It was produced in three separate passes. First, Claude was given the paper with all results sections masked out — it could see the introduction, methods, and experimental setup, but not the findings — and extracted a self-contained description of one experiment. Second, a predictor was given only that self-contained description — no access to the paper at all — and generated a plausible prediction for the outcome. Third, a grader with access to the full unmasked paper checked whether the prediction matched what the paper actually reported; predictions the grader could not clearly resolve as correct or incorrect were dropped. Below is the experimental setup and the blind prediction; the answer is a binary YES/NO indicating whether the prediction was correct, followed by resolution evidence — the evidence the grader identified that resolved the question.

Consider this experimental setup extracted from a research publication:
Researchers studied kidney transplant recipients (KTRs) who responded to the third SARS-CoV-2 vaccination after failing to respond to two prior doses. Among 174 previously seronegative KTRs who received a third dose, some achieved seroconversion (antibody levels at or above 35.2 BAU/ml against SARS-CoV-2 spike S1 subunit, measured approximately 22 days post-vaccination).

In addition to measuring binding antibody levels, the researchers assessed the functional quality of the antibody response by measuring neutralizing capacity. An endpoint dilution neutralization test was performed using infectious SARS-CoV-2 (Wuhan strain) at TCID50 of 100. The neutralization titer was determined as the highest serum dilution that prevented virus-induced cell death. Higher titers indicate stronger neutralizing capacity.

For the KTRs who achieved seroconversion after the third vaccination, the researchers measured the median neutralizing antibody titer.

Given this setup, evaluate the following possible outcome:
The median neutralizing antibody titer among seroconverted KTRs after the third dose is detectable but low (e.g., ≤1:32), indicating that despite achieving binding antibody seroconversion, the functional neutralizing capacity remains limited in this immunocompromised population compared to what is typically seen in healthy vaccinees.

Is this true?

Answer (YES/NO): YES